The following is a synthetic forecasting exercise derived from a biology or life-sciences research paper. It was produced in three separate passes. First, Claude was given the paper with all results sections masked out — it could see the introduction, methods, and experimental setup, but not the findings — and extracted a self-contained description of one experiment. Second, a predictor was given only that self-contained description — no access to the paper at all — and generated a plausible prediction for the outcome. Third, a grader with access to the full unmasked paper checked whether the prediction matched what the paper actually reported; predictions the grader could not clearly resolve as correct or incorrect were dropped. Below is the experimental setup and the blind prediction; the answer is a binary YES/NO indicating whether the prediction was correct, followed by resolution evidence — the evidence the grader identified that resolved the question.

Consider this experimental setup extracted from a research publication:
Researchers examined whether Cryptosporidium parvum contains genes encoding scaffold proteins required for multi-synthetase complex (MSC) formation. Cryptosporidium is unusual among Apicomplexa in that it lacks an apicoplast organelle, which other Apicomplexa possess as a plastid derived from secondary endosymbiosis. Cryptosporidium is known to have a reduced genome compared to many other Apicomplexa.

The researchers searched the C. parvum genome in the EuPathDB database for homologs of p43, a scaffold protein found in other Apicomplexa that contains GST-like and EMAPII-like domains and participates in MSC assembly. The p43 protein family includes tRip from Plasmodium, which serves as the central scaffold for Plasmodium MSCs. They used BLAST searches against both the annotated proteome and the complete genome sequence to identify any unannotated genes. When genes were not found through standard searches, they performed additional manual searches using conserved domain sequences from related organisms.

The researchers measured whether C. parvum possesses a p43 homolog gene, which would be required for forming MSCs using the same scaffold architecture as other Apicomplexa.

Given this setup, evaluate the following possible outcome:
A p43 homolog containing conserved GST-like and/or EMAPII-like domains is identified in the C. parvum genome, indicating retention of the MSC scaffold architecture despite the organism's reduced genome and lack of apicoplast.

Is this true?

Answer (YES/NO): NO